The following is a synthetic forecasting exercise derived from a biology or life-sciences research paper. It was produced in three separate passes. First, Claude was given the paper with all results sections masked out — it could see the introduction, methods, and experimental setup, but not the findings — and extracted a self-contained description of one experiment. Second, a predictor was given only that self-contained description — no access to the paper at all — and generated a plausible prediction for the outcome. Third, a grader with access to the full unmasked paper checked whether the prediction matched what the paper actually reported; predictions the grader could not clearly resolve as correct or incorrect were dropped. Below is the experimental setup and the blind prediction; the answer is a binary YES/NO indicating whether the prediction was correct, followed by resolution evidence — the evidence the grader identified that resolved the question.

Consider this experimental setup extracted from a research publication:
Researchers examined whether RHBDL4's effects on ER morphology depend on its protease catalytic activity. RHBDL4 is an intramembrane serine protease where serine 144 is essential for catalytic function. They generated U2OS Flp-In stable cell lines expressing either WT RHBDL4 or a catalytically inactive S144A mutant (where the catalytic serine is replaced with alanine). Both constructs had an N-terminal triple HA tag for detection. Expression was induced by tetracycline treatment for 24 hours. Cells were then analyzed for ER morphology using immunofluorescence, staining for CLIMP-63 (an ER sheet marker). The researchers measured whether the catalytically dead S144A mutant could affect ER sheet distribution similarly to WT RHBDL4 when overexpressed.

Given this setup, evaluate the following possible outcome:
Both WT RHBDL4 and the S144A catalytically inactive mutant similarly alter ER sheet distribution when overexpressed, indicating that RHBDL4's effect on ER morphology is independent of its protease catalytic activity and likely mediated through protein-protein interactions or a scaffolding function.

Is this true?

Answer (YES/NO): YES